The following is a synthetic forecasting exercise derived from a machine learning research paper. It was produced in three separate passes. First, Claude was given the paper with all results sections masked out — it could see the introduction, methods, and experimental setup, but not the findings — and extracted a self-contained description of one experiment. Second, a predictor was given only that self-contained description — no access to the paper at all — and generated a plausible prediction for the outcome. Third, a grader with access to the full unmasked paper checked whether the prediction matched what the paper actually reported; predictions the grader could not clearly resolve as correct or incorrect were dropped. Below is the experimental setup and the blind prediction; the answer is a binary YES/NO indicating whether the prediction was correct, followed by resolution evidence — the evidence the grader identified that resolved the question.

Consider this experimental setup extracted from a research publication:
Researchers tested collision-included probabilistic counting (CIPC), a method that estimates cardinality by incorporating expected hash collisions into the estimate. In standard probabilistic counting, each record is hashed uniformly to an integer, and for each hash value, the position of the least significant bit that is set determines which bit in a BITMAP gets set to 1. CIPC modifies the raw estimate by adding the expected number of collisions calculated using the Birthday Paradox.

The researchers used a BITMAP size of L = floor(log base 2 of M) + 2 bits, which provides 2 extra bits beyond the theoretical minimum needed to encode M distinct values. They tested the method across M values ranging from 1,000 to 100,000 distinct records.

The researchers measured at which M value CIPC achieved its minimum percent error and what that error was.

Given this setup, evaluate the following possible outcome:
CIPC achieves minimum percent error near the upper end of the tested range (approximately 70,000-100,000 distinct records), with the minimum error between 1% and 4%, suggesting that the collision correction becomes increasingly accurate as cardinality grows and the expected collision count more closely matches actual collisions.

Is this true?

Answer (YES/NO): NO